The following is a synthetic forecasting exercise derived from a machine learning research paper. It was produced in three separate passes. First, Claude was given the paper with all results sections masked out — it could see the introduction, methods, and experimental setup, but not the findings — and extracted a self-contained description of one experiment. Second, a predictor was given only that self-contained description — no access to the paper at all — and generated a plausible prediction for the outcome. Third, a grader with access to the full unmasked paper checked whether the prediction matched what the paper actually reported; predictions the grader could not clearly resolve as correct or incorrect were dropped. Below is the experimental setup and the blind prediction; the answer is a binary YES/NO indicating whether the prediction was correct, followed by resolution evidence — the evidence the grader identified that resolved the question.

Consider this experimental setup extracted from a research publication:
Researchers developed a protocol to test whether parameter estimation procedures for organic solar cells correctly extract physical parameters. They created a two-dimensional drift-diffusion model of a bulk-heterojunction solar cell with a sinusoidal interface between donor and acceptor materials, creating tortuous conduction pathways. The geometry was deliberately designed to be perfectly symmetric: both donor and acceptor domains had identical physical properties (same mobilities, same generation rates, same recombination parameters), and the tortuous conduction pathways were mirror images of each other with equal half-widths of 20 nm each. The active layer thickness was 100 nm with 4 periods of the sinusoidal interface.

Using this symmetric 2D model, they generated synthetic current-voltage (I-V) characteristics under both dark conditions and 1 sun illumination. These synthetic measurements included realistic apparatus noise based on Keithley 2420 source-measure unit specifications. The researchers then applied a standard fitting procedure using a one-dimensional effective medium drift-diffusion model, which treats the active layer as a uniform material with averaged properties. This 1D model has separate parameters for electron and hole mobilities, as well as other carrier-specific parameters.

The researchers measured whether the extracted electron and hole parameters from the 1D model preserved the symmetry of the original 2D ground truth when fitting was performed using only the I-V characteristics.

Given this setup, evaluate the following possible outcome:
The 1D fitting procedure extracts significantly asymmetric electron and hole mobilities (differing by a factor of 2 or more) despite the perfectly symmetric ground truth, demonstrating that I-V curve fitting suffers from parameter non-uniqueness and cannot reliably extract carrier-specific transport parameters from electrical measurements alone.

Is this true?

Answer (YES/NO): YES